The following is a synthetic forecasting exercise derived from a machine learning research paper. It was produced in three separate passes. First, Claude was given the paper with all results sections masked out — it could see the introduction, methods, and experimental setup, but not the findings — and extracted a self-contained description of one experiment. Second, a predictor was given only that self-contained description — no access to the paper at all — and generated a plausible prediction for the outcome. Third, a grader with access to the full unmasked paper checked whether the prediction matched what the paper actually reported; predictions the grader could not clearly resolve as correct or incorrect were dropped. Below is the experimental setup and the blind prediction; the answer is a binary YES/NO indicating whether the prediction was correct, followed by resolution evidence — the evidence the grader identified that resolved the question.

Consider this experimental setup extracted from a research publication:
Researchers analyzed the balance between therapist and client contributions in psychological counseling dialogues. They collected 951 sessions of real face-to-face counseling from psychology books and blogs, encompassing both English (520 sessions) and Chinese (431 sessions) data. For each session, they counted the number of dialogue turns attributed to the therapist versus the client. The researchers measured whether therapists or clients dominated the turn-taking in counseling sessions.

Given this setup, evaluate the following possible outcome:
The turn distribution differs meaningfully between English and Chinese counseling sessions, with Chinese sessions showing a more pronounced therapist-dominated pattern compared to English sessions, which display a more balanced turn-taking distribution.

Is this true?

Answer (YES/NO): NO